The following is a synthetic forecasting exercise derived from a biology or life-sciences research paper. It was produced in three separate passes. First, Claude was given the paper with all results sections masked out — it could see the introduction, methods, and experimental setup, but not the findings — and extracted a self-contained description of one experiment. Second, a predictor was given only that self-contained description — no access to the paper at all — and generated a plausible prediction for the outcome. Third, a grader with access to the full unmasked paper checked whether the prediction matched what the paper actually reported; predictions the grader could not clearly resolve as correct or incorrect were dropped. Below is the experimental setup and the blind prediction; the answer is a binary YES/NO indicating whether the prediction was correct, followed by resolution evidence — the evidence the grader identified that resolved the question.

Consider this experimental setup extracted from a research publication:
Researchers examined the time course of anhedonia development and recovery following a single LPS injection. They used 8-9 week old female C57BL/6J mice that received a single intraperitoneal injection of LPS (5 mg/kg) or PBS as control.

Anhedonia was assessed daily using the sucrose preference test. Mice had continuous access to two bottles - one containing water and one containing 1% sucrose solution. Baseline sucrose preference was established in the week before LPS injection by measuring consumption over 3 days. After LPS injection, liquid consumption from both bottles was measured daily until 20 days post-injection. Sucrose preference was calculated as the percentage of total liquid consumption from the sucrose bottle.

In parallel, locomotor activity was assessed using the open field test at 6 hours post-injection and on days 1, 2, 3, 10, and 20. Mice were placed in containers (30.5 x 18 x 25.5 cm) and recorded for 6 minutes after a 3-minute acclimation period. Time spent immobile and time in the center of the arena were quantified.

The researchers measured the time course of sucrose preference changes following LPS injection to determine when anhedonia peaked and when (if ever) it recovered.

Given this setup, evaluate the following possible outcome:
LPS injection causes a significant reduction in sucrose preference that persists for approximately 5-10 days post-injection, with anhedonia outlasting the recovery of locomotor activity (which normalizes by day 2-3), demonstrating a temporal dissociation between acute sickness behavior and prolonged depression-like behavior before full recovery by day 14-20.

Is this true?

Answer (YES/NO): NO